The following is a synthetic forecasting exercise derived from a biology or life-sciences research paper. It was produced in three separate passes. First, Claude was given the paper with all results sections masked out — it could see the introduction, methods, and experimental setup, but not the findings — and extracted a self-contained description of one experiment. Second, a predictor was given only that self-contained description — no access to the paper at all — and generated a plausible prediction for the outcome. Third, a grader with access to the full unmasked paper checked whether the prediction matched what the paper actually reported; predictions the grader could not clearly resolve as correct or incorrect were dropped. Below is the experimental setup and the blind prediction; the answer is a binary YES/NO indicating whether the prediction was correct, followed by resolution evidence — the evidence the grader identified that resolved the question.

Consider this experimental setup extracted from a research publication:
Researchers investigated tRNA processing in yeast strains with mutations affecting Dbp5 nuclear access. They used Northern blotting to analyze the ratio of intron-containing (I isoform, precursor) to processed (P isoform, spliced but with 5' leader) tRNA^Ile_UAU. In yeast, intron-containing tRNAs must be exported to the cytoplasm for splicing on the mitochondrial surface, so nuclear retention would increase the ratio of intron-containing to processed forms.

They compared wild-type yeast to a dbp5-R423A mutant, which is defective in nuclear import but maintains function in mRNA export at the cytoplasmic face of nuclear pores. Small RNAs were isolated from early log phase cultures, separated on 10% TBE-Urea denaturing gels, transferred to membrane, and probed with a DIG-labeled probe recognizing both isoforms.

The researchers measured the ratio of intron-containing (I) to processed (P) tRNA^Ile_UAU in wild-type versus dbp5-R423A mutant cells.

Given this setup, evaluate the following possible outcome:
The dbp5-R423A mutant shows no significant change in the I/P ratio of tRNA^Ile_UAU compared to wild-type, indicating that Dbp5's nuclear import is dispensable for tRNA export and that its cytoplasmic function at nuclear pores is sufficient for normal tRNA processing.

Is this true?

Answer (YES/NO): NO